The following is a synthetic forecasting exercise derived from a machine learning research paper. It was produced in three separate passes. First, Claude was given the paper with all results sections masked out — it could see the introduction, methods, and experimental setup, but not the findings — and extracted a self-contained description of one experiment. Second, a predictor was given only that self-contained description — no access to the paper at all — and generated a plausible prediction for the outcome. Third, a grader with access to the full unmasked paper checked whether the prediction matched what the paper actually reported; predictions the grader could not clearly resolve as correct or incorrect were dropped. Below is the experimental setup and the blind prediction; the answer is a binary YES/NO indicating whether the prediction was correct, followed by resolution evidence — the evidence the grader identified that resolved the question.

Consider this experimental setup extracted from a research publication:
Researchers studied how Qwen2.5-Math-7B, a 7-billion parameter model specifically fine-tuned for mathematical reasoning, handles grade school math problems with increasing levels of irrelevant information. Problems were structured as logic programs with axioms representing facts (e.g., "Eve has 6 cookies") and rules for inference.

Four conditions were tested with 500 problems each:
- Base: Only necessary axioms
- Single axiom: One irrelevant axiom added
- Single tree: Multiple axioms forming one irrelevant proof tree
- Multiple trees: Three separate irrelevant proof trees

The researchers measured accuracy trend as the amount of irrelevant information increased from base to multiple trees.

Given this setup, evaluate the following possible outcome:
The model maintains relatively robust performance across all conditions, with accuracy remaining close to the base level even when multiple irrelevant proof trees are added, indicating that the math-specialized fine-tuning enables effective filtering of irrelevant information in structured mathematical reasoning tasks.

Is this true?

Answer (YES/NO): NO